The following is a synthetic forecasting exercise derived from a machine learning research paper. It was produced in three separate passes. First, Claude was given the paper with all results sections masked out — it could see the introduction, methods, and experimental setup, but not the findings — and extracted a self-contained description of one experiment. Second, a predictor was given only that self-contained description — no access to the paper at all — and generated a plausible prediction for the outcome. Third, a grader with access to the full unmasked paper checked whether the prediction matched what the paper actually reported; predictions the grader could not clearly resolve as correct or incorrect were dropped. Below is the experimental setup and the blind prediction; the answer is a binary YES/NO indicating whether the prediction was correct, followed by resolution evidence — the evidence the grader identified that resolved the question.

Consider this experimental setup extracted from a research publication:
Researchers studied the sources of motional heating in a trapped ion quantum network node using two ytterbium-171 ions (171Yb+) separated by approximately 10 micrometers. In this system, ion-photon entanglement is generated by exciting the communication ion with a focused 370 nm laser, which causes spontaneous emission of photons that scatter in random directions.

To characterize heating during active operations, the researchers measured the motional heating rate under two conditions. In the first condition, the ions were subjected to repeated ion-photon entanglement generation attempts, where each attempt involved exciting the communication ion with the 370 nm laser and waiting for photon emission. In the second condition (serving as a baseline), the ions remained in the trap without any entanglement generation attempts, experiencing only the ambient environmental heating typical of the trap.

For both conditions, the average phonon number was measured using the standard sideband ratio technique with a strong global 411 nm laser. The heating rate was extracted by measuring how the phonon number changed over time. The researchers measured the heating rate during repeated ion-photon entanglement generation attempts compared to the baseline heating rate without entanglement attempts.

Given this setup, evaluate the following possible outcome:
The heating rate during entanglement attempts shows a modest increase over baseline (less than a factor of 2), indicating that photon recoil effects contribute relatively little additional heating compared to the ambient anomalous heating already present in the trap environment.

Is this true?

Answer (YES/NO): NO